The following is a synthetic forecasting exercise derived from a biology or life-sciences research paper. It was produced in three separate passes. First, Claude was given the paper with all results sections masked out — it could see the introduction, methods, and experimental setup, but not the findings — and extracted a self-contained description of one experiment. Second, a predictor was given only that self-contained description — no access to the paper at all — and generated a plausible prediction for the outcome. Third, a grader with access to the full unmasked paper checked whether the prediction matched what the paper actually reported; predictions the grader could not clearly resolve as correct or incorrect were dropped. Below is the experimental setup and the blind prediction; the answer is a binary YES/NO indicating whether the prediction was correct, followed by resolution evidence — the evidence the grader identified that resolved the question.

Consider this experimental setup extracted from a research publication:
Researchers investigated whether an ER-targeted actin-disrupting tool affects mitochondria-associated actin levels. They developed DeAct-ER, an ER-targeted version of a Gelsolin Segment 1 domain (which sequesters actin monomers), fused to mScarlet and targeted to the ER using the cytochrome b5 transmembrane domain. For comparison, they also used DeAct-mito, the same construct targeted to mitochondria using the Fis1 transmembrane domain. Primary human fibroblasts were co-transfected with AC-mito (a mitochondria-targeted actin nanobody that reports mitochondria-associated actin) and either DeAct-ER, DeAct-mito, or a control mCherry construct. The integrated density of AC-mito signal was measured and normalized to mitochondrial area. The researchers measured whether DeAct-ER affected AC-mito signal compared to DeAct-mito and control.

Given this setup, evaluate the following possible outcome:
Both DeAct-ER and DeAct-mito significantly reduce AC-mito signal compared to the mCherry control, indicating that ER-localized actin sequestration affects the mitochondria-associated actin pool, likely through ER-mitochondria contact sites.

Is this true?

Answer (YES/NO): YES